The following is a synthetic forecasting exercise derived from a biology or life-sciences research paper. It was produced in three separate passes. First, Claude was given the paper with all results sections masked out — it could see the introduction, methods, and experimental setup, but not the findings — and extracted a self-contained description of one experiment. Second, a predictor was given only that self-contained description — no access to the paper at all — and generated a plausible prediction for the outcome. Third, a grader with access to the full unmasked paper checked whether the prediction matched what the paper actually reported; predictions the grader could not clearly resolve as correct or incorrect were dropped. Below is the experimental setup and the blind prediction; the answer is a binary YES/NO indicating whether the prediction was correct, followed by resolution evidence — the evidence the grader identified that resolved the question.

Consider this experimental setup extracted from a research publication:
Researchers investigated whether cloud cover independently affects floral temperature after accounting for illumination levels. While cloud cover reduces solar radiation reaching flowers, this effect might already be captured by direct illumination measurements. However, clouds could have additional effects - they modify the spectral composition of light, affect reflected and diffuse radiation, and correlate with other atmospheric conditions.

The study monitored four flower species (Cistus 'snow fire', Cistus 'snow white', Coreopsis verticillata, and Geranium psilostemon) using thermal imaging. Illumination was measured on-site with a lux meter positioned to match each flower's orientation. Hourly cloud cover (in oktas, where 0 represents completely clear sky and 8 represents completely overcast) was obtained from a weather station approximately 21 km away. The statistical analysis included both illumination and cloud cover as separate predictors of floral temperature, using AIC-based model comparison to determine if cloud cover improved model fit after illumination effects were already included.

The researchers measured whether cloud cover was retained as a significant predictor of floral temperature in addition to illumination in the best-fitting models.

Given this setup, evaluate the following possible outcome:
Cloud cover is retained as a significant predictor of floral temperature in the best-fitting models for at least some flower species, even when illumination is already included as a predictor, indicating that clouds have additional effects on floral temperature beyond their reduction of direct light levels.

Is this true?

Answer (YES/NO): NO